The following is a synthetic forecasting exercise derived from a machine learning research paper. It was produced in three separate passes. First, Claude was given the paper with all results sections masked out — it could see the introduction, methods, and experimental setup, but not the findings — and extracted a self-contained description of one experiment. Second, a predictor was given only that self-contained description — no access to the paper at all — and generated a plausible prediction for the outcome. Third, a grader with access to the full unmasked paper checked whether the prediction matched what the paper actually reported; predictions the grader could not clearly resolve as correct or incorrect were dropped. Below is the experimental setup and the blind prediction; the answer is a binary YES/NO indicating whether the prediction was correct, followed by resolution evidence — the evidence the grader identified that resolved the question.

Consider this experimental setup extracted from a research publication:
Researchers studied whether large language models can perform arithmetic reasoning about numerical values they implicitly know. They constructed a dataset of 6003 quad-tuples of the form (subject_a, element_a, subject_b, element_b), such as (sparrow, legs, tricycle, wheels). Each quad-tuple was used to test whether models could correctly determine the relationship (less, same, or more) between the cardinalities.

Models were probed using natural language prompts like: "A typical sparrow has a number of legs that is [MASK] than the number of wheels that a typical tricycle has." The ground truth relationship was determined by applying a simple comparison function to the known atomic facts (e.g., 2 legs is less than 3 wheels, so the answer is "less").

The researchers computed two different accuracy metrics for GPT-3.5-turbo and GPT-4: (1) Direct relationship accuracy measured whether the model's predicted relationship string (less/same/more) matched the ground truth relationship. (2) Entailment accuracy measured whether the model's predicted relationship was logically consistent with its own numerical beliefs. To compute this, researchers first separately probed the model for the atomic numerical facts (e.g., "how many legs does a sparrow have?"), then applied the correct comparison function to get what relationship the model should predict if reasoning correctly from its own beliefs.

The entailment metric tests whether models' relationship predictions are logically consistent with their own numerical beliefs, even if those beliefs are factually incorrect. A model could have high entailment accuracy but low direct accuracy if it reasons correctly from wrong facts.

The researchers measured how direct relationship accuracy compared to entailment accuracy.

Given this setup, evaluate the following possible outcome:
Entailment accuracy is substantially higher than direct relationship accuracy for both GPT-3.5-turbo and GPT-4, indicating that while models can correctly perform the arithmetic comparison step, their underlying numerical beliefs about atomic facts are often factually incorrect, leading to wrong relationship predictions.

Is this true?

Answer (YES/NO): NO